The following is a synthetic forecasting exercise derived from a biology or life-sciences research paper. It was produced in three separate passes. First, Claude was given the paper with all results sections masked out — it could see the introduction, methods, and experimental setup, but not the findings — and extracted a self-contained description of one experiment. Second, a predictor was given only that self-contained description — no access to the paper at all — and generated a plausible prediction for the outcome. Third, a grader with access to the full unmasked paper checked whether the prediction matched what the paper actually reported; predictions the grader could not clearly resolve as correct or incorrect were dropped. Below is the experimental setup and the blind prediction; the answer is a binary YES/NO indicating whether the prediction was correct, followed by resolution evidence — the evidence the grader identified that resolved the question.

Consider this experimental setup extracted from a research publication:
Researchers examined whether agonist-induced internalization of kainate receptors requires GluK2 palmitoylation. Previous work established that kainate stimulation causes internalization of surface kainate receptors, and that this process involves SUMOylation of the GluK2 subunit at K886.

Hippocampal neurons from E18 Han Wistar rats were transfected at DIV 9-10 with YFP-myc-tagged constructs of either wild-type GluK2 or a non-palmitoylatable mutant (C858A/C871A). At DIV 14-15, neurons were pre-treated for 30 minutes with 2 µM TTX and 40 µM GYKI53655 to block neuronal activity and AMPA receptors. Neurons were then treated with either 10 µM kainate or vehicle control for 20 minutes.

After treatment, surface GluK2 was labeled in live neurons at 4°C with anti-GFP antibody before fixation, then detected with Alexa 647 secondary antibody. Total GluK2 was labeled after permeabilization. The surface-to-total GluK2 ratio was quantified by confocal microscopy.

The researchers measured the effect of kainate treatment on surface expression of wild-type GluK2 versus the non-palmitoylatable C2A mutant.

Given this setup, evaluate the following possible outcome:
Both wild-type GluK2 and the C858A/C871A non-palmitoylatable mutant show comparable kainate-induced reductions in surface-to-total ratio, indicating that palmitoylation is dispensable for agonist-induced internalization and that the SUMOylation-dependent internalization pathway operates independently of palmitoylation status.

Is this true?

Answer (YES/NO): NO